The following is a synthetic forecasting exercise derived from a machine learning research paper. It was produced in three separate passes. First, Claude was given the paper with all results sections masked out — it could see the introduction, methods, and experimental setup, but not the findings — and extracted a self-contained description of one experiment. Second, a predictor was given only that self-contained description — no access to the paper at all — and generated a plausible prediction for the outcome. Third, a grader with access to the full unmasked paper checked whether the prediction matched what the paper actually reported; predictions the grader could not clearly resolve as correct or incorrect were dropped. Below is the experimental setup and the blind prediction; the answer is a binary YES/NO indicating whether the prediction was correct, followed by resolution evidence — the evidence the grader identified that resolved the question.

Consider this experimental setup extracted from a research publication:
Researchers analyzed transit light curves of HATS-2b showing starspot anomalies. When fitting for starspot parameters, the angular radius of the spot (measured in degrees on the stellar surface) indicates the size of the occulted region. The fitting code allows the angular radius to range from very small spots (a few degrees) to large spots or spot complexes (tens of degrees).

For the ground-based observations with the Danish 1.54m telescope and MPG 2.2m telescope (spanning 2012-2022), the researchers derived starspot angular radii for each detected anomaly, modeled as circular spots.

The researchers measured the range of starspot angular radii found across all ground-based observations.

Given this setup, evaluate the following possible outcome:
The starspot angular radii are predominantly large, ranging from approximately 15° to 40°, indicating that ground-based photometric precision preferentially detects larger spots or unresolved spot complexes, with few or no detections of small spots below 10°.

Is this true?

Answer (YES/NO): NO